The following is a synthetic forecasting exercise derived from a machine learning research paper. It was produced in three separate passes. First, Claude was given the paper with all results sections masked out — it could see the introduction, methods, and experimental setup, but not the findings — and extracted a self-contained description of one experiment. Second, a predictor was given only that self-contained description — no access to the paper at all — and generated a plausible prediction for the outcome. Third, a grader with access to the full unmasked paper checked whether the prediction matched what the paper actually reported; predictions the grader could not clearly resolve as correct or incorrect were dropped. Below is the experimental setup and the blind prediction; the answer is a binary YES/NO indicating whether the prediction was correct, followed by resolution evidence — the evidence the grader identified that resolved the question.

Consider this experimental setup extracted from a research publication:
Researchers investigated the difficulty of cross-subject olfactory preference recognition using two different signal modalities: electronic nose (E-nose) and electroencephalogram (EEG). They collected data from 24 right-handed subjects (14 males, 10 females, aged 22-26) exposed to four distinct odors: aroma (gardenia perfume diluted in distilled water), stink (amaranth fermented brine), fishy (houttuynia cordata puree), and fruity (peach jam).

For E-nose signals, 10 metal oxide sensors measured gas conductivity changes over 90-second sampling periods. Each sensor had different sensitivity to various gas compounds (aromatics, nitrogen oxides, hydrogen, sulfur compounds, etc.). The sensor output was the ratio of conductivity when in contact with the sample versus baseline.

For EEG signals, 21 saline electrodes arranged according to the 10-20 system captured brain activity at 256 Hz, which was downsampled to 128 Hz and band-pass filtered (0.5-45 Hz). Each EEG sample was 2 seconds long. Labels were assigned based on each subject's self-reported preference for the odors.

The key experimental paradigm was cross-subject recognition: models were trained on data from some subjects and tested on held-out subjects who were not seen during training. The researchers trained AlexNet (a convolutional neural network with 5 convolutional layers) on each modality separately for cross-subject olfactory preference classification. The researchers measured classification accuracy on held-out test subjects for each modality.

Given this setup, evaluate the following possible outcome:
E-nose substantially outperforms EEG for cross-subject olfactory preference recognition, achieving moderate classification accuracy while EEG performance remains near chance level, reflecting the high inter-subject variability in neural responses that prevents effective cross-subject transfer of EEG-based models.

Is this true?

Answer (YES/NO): YES